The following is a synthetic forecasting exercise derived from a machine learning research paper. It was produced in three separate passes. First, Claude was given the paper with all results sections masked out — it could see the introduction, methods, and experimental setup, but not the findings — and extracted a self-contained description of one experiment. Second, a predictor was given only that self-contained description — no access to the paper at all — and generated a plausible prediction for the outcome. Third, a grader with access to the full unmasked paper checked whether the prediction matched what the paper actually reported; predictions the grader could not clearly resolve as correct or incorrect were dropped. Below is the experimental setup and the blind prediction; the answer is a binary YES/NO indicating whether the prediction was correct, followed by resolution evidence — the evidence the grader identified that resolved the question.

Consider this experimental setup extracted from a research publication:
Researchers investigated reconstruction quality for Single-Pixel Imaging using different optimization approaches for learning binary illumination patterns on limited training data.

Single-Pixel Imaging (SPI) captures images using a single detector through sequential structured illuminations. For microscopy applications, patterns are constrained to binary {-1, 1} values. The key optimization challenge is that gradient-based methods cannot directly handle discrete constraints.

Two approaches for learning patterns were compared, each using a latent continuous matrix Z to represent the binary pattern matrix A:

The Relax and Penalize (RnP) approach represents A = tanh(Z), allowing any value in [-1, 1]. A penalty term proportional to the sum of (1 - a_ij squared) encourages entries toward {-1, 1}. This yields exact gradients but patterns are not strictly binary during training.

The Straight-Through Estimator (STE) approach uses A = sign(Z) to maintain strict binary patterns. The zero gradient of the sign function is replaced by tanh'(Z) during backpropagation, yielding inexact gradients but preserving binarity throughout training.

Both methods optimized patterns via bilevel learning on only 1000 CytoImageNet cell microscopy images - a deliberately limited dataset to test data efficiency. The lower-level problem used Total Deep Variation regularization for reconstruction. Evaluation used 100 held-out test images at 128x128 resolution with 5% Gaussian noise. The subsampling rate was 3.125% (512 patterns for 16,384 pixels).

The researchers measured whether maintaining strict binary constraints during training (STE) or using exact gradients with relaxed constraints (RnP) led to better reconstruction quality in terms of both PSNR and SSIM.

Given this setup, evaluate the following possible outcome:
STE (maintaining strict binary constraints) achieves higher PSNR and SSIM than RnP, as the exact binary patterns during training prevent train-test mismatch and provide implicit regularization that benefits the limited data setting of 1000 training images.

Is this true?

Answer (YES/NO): YES